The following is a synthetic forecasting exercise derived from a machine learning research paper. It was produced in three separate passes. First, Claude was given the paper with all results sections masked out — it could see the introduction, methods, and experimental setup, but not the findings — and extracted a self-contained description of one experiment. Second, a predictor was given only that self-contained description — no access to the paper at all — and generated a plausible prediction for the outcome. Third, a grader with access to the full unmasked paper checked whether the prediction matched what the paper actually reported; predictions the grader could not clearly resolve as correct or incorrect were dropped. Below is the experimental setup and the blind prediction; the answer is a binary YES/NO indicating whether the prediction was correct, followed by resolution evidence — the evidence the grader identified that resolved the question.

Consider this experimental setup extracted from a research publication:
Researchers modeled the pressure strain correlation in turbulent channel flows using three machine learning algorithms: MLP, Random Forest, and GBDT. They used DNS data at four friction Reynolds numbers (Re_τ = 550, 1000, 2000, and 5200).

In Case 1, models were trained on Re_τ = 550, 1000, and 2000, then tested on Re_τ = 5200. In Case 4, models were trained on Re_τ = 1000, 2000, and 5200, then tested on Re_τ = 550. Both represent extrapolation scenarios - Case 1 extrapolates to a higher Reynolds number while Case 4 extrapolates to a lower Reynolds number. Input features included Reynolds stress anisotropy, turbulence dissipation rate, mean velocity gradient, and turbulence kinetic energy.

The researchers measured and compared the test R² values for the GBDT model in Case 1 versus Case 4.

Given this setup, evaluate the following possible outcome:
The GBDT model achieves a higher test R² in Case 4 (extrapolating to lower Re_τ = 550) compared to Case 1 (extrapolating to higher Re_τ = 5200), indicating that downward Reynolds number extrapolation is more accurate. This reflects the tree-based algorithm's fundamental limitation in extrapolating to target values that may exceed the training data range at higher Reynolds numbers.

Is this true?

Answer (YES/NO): NO